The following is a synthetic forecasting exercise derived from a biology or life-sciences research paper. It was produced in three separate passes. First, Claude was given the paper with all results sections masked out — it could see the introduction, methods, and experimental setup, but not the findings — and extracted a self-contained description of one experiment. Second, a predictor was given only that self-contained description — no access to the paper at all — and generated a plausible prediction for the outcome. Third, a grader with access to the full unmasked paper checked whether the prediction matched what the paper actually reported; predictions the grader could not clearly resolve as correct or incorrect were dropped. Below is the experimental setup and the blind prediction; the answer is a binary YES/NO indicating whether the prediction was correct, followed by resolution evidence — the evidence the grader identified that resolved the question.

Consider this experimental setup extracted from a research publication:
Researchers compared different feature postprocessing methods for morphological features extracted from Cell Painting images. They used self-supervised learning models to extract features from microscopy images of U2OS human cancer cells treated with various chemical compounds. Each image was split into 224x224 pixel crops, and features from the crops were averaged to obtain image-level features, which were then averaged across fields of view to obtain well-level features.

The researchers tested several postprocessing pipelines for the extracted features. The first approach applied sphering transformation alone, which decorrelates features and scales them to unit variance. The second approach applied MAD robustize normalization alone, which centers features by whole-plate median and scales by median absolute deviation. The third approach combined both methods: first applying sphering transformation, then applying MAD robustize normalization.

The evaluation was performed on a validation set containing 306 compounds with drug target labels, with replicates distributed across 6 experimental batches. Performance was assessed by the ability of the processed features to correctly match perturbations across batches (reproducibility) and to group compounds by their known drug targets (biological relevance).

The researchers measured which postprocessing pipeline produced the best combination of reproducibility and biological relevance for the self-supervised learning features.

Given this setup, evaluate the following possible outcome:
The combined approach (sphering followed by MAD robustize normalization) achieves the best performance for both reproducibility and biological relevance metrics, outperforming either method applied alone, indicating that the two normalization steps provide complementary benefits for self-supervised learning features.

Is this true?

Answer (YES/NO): YES